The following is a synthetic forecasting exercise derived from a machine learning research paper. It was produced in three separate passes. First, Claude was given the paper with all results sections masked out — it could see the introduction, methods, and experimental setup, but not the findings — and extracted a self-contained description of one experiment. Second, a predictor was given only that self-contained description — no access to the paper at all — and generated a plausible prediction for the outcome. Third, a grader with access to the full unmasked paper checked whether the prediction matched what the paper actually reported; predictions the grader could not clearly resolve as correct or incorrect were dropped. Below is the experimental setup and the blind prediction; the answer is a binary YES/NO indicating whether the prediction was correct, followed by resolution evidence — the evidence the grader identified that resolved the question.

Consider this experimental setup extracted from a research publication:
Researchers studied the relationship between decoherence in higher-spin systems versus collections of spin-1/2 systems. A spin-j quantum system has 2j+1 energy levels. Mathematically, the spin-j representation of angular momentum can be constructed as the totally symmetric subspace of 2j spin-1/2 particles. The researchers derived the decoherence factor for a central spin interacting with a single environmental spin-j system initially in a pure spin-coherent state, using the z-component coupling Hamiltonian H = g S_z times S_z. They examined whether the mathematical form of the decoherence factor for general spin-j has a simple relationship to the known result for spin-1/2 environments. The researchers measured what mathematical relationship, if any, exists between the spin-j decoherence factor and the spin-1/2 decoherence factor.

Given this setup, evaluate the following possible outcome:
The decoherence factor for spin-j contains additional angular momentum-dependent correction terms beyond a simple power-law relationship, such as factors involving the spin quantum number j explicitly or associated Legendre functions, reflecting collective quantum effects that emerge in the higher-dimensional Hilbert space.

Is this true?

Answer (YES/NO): NO